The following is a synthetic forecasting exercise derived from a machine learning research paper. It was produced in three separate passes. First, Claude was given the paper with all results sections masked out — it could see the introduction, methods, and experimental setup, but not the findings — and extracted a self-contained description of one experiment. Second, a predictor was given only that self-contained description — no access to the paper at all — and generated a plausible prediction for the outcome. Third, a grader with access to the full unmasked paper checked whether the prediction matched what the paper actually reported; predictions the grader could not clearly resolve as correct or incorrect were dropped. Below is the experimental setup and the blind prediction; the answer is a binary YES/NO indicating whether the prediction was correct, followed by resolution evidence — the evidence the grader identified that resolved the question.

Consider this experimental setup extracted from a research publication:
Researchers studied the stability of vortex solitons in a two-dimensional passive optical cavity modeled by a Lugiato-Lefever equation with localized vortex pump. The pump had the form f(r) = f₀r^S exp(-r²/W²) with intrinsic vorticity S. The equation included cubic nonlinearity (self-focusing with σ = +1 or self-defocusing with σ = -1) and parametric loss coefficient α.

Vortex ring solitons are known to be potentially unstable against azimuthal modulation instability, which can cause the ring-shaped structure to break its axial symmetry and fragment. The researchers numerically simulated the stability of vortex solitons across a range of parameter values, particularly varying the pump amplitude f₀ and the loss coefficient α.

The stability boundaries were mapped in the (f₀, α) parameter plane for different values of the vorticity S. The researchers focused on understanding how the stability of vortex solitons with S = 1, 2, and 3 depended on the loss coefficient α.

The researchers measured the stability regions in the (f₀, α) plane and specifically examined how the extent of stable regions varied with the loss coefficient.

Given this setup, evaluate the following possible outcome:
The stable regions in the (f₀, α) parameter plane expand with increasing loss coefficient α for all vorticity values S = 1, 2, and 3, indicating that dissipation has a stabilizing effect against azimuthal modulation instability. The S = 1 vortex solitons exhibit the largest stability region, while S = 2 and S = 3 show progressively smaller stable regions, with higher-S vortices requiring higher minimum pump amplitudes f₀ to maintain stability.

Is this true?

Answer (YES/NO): NO